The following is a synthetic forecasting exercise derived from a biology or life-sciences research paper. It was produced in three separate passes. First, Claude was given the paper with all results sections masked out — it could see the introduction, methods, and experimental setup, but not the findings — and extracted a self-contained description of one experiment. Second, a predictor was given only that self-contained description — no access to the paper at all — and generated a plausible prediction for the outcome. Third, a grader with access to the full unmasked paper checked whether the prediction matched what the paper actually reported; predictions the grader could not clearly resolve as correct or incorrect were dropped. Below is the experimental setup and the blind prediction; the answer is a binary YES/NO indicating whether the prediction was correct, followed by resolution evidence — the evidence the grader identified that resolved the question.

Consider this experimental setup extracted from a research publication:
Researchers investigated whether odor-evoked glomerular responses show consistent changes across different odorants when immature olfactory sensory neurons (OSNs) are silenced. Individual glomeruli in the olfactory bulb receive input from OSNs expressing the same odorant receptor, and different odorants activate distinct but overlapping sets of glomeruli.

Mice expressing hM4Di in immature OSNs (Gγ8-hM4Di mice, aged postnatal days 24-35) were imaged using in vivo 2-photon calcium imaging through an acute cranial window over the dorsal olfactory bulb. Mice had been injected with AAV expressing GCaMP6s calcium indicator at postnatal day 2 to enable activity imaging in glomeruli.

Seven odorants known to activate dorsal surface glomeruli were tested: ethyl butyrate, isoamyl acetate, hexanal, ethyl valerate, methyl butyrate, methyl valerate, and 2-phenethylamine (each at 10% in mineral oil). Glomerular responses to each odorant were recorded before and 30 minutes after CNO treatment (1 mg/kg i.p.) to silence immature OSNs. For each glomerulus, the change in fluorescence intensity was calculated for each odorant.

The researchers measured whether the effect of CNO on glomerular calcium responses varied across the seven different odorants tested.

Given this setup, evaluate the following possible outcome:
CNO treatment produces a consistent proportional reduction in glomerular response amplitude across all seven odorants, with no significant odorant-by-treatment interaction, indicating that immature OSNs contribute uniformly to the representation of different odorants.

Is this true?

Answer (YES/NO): YES